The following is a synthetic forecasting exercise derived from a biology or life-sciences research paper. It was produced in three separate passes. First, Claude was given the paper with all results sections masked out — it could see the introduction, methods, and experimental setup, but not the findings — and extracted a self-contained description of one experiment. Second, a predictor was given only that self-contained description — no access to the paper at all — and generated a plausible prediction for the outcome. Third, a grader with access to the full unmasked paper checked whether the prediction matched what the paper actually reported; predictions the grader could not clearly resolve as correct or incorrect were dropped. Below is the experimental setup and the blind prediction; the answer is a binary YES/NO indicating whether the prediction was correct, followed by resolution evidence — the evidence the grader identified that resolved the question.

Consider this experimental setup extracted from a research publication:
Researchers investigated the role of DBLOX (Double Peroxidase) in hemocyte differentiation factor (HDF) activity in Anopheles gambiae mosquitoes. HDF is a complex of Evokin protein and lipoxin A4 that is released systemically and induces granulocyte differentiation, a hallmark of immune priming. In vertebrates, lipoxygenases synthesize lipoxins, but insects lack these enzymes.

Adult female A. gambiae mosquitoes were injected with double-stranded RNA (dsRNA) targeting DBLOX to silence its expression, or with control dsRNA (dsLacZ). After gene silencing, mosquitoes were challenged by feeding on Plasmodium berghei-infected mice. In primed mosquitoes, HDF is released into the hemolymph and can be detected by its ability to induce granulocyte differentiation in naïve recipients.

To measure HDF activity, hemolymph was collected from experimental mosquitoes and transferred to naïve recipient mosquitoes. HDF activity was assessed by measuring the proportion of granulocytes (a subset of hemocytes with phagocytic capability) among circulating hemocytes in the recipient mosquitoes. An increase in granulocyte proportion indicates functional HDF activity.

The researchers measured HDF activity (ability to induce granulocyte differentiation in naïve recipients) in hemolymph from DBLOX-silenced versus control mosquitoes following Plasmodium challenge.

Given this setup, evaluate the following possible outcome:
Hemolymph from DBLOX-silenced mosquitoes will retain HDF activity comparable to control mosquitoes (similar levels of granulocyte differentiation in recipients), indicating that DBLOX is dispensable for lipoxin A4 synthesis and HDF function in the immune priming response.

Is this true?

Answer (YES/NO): NO